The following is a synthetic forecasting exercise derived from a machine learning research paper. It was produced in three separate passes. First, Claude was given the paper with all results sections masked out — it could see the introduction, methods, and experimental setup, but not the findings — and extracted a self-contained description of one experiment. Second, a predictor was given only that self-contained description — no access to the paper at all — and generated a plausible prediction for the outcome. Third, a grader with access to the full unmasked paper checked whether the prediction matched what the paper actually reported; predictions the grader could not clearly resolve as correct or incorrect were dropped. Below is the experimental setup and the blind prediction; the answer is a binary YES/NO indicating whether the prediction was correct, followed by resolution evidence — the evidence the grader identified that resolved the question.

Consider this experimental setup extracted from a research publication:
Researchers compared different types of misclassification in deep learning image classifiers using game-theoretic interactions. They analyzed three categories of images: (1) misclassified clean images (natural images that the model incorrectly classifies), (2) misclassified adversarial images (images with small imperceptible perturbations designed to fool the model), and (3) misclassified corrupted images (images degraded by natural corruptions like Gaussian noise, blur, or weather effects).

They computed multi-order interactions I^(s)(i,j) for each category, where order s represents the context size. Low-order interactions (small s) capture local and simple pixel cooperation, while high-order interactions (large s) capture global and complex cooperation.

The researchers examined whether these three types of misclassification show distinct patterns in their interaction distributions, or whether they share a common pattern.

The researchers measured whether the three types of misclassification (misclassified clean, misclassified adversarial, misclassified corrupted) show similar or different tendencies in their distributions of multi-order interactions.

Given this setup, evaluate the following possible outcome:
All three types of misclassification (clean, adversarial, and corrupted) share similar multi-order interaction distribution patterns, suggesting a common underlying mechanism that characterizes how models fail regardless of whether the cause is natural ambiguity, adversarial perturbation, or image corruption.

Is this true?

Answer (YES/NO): NO